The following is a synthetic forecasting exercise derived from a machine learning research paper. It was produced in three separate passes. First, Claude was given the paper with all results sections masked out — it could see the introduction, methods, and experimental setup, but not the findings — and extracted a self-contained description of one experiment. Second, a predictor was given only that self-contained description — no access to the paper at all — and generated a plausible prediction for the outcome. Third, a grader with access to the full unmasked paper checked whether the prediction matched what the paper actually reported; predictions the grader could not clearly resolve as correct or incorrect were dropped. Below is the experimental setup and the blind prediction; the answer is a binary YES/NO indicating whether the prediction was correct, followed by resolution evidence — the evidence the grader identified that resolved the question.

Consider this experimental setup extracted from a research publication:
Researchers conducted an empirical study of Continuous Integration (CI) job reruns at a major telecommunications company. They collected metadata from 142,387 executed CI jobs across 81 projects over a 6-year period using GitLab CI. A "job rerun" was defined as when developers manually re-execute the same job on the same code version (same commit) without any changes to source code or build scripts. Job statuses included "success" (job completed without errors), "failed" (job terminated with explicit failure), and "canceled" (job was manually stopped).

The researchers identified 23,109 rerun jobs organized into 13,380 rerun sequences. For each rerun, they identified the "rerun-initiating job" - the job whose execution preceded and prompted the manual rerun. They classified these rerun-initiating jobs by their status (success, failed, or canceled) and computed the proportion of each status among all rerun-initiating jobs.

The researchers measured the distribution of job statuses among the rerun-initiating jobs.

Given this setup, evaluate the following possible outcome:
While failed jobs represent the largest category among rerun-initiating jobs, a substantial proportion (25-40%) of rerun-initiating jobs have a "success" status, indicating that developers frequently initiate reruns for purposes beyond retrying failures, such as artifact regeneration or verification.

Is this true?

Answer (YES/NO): NO